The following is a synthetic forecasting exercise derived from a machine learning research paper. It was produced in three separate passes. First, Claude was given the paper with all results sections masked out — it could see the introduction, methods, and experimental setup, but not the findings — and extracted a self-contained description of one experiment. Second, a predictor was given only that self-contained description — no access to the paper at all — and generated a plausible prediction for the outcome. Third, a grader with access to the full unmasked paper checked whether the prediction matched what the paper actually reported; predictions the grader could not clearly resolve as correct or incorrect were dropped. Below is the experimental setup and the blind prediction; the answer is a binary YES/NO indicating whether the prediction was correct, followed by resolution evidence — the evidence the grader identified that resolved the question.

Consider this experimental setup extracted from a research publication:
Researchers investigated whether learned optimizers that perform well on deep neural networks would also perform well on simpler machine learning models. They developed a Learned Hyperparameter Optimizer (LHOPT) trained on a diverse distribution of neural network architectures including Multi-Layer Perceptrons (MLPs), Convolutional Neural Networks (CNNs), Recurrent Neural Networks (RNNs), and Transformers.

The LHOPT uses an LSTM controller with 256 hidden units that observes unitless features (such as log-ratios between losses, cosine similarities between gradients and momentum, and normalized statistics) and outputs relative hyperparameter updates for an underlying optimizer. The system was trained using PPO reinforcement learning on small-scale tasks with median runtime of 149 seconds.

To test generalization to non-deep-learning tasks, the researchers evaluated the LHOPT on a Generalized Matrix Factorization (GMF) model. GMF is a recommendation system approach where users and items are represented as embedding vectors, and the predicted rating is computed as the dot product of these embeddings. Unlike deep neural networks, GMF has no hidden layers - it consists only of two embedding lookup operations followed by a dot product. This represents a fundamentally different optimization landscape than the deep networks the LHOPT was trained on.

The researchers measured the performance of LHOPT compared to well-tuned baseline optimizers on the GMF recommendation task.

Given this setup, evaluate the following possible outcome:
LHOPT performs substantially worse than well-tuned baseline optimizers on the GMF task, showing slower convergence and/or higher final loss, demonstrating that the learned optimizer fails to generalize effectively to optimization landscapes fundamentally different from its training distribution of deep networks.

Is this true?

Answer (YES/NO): YES